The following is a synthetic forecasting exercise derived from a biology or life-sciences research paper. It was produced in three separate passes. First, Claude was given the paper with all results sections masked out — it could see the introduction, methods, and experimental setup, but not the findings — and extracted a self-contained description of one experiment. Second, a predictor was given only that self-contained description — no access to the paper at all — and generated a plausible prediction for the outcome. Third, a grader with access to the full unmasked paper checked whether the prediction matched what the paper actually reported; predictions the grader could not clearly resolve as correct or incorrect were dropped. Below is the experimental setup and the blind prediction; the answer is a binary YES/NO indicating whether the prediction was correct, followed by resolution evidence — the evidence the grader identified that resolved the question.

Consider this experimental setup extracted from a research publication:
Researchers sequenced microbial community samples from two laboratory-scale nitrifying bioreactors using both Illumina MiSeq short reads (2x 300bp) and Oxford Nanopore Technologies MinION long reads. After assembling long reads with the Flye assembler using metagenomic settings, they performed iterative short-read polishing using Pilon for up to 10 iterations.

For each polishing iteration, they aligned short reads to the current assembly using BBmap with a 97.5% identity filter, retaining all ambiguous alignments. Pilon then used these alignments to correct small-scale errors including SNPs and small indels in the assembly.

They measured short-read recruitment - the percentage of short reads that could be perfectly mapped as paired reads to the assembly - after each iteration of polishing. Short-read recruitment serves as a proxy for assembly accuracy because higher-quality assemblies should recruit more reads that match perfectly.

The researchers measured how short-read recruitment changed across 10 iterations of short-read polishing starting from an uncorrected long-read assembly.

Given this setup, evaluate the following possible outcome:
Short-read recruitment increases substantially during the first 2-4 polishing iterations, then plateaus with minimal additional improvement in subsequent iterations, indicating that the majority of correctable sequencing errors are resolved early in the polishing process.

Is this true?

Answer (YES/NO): YES